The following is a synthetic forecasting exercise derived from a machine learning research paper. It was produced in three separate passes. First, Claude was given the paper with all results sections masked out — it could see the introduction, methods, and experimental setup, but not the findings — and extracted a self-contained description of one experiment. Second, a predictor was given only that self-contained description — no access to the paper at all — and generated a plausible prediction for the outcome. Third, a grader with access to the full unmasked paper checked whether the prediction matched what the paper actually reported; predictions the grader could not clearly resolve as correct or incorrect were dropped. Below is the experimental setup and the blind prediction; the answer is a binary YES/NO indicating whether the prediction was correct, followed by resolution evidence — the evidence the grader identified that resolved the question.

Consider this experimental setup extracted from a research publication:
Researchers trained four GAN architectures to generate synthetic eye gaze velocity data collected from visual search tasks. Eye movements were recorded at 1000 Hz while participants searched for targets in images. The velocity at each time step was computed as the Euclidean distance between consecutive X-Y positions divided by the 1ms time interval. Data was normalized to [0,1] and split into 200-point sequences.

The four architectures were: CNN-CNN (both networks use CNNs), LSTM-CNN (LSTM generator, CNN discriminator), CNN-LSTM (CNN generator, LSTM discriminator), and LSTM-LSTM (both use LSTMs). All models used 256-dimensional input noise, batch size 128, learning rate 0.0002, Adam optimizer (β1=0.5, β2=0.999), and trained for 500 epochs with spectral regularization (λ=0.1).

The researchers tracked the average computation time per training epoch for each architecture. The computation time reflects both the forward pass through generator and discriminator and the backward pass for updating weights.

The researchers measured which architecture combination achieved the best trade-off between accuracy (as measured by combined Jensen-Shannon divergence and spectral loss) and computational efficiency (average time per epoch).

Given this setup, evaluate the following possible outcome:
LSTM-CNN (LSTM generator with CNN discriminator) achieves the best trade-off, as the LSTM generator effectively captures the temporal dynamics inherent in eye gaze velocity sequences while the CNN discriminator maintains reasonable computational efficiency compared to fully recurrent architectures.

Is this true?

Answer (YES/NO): YES